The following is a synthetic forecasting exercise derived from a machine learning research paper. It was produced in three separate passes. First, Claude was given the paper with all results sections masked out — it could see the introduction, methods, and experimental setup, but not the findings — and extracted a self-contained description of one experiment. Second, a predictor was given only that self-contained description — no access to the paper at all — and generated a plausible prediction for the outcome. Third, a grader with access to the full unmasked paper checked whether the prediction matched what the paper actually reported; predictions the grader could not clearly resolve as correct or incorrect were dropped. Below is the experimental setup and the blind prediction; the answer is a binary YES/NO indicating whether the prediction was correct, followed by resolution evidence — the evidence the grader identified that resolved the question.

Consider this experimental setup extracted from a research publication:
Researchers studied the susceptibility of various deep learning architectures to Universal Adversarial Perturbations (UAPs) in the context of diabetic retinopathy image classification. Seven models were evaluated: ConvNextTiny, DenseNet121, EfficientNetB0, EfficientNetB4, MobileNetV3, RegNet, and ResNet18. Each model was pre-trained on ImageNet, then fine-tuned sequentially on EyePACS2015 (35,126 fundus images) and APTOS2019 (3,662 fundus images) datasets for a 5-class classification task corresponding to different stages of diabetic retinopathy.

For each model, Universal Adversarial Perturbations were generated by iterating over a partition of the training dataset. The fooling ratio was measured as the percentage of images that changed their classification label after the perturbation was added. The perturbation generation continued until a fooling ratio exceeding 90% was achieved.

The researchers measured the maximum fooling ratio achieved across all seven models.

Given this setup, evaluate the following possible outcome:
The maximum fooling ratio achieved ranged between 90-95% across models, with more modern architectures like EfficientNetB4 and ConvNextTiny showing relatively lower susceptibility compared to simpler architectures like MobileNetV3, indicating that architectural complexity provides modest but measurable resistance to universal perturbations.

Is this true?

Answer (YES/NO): NO